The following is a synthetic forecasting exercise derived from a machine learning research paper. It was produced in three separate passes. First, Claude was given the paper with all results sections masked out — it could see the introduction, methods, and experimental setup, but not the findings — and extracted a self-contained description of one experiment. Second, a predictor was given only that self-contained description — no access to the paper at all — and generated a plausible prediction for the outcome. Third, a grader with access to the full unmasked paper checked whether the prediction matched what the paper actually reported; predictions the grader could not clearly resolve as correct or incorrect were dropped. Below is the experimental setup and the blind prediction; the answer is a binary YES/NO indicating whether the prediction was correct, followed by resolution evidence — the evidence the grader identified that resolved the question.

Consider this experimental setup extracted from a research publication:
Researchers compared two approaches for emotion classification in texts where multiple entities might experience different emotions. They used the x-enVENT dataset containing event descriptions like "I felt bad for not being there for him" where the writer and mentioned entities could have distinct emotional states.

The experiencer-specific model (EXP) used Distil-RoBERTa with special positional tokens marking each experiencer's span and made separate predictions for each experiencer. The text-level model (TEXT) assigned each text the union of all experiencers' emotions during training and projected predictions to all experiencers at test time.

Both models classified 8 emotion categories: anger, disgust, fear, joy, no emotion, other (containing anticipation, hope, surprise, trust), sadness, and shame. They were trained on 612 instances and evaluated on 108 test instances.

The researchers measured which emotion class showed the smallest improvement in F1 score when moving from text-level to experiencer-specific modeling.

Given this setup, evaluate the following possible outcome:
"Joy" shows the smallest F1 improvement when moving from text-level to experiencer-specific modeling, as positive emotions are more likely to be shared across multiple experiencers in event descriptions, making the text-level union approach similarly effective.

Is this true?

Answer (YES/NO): NO